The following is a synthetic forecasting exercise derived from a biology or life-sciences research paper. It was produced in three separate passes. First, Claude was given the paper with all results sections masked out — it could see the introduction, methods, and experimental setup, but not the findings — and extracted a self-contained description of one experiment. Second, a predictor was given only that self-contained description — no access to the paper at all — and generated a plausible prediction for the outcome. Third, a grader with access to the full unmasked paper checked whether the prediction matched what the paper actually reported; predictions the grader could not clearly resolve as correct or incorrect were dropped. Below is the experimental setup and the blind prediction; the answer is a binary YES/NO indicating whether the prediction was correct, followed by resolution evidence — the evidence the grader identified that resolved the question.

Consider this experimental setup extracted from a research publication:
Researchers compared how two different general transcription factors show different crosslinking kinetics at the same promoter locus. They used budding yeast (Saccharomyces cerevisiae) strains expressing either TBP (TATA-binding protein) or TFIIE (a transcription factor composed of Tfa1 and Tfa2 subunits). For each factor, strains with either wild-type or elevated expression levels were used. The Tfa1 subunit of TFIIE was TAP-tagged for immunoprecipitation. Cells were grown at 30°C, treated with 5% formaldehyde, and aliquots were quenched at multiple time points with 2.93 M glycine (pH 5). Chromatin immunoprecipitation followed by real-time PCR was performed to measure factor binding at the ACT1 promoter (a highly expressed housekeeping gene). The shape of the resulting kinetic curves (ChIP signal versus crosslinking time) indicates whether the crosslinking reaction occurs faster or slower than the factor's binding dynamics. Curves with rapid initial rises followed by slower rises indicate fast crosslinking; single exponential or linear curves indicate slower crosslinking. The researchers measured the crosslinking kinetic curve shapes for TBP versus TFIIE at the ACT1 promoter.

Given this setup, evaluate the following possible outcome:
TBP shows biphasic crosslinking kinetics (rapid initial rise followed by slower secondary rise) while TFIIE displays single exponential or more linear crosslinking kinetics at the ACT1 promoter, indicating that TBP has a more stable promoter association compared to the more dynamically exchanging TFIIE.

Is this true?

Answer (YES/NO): NO